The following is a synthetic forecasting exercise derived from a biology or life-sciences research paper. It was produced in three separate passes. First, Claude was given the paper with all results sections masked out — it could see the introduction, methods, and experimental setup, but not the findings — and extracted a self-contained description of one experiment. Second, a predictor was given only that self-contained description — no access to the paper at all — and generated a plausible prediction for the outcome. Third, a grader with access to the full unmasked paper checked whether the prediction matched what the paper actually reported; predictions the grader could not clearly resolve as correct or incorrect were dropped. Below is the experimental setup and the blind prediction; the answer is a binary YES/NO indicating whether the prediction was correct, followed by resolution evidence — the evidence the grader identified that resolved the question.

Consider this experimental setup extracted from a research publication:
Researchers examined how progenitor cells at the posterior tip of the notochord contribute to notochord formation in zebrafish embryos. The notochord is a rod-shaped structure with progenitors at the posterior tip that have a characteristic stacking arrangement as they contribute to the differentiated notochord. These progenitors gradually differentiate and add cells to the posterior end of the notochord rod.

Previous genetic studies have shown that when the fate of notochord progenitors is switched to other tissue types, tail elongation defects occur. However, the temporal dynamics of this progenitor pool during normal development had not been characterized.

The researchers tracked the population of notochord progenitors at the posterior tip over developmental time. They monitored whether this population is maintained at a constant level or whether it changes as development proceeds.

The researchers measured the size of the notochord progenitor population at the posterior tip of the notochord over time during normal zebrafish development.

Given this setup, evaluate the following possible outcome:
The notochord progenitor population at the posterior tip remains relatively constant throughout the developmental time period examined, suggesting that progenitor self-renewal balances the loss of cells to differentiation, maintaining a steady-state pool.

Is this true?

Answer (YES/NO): NO